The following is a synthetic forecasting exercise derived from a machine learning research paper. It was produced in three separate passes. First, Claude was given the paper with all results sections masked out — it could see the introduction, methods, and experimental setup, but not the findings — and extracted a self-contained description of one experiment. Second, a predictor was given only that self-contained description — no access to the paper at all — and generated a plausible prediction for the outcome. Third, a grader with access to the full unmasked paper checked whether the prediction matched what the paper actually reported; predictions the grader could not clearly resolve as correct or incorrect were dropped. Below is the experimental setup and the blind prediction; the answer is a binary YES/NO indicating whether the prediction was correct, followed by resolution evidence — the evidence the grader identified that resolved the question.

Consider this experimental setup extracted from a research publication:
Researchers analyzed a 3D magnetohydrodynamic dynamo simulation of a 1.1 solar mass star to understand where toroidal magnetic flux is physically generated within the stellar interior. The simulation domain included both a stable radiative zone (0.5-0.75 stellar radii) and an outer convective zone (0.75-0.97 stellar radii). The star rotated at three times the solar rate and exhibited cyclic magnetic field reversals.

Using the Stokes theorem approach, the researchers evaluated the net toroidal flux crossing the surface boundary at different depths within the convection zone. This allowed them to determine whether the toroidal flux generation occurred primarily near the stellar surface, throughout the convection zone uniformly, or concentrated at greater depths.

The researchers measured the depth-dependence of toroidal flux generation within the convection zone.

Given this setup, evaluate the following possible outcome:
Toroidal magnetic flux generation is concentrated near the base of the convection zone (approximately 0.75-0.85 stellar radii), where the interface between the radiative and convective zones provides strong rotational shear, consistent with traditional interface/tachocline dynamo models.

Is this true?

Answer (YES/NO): YES